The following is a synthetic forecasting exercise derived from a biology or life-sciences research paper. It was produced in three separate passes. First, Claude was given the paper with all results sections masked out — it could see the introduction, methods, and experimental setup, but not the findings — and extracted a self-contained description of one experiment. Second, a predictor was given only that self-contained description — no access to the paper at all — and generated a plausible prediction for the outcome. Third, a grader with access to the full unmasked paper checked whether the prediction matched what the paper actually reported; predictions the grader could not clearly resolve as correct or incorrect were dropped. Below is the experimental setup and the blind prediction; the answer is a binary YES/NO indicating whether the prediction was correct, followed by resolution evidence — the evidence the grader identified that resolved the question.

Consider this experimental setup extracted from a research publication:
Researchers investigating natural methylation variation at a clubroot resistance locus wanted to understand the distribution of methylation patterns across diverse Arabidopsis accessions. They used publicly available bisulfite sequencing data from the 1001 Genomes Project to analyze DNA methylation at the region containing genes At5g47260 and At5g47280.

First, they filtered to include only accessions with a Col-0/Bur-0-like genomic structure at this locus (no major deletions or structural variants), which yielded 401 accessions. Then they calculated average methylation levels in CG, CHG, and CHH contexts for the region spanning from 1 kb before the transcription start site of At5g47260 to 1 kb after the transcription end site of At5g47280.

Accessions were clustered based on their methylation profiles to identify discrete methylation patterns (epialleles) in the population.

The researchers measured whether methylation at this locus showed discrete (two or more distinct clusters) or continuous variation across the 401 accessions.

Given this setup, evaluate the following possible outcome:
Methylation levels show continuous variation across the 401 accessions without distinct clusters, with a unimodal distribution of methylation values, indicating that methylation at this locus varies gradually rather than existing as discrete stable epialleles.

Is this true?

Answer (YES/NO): NO